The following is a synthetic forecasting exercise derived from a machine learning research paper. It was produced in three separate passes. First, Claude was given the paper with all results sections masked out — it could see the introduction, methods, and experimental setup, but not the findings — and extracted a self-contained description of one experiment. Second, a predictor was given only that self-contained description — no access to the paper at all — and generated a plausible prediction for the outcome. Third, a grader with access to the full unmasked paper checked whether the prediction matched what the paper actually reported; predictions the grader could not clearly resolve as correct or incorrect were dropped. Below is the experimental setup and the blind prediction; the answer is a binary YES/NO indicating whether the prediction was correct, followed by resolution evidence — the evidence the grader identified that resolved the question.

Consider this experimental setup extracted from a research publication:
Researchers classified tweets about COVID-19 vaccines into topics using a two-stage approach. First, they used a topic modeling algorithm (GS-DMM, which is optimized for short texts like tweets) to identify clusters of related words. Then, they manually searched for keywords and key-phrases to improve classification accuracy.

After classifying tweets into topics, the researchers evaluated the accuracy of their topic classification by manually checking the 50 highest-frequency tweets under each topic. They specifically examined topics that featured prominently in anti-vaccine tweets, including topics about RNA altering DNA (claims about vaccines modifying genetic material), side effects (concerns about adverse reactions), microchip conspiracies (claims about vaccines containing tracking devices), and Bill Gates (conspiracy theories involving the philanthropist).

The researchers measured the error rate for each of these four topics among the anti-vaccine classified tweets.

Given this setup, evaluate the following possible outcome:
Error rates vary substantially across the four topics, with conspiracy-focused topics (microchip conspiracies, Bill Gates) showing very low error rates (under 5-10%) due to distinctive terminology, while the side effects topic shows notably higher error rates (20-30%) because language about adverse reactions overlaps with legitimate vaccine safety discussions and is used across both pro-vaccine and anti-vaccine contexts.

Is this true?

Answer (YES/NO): NO